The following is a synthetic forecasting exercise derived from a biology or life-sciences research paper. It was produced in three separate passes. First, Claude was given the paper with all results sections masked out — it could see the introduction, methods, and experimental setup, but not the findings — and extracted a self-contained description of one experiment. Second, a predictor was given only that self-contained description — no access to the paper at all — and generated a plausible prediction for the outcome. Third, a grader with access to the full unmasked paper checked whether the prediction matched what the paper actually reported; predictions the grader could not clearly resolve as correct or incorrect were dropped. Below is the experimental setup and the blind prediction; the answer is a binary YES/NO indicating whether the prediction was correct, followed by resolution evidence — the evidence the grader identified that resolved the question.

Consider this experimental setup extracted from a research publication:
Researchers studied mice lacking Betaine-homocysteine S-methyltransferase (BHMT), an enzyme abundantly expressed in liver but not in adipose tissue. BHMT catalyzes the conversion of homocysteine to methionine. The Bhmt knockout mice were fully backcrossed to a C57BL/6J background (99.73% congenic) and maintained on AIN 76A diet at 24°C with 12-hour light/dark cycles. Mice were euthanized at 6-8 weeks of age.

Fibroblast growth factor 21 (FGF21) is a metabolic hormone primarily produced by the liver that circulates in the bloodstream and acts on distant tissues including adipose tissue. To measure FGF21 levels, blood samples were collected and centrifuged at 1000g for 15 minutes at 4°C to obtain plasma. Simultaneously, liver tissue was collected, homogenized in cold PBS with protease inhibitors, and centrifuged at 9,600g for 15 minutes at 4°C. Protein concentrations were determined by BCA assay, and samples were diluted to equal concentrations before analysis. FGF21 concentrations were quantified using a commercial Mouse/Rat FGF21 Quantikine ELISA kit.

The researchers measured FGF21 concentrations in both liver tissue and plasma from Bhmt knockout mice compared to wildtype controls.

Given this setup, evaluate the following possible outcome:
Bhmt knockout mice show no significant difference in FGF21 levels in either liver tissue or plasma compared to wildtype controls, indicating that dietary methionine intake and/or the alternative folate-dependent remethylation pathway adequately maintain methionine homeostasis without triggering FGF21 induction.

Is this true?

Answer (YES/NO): NO